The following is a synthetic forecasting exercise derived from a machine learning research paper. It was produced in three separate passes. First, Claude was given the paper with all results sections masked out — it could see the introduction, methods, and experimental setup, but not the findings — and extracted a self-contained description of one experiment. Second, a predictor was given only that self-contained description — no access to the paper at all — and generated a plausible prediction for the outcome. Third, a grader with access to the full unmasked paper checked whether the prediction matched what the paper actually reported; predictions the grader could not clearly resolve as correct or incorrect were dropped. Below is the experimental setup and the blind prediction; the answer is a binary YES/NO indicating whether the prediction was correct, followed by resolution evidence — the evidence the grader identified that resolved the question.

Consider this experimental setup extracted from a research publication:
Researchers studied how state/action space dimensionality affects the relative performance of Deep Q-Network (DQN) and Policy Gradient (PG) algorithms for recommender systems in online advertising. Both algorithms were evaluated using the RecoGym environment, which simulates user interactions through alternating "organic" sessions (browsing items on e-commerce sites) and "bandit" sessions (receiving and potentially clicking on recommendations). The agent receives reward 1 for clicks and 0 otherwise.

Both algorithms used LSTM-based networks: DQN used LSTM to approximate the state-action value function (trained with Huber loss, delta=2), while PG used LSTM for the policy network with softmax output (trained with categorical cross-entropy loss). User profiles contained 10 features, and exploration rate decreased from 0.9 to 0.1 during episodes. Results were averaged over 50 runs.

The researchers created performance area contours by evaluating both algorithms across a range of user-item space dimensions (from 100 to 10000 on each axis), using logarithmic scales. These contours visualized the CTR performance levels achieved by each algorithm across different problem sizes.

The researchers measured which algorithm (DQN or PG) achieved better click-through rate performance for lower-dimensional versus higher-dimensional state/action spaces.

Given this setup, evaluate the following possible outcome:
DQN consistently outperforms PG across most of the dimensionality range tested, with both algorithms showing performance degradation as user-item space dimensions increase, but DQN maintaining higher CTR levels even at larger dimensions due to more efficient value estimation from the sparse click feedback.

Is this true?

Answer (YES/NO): NO